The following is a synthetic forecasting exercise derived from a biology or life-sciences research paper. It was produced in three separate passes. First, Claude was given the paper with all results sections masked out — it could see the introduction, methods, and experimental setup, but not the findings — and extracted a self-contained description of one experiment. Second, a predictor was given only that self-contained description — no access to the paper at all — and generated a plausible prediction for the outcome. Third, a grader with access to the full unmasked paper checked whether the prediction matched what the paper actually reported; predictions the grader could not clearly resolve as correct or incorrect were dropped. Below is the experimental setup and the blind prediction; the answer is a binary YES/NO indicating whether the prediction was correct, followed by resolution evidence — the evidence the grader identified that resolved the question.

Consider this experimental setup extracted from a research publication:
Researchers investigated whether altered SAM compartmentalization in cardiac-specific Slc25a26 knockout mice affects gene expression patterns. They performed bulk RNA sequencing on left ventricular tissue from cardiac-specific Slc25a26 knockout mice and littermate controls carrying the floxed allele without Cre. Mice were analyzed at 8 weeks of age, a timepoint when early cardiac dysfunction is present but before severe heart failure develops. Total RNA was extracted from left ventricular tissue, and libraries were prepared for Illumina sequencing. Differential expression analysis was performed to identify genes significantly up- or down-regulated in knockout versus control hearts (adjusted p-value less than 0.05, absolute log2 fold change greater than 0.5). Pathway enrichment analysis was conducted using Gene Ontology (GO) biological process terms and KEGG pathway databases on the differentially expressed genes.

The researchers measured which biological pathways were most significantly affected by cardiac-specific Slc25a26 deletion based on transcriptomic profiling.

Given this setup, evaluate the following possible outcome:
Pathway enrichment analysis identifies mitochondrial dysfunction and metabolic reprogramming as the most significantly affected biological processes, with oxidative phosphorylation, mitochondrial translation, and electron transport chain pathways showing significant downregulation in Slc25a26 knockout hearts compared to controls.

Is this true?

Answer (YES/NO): NO